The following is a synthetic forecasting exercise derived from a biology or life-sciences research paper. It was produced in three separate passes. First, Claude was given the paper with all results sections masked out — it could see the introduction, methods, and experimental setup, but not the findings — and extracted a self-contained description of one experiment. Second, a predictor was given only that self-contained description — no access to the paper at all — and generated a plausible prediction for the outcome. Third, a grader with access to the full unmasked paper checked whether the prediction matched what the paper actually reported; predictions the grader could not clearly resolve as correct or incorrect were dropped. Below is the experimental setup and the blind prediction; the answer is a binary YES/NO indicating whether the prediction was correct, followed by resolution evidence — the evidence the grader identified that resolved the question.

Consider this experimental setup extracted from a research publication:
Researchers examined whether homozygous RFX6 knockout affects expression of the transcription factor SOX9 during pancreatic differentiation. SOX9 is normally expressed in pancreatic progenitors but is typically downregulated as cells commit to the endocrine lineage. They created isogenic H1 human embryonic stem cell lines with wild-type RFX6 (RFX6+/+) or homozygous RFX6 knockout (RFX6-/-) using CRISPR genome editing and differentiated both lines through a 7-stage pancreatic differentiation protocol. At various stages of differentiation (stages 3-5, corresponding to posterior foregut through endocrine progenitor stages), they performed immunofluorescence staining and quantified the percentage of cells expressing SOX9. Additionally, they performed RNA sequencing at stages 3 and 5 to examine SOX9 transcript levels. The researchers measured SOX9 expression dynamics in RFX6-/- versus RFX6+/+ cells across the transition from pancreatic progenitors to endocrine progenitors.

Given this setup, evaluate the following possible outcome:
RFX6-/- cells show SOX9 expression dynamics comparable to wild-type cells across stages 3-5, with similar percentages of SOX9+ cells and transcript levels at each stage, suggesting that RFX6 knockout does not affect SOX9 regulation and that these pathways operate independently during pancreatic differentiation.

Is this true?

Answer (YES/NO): NO